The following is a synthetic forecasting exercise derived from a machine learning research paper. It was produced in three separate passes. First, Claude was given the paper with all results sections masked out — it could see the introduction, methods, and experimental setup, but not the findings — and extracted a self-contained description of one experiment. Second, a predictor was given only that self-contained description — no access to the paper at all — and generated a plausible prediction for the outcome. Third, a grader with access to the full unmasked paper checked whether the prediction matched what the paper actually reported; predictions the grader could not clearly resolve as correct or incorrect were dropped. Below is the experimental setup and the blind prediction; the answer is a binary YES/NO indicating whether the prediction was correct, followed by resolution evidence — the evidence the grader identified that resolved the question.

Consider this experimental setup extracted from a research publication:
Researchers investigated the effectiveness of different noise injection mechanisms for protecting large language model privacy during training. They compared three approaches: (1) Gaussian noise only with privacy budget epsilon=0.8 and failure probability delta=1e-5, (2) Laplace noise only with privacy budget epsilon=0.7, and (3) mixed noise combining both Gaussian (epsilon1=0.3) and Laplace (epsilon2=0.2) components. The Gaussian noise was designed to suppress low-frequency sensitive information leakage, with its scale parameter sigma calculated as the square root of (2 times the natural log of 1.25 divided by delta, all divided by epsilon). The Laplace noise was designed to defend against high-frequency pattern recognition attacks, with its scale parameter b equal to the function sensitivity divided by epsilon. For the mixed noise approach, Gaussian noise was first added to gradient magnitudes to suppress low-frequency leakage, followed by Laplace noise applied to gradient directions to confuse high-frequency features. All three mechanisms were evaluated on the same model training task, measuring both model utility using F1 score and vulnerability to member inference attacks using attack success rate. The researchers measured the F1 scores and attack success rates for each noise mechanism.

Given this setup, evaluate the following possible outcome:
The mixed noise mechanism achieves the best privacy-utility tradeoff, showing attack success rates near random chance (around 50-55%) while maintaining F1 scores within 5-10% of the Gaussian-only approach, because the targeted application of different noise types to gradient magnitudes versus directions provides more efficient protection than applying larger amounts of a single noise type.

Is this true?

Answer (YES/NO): NO